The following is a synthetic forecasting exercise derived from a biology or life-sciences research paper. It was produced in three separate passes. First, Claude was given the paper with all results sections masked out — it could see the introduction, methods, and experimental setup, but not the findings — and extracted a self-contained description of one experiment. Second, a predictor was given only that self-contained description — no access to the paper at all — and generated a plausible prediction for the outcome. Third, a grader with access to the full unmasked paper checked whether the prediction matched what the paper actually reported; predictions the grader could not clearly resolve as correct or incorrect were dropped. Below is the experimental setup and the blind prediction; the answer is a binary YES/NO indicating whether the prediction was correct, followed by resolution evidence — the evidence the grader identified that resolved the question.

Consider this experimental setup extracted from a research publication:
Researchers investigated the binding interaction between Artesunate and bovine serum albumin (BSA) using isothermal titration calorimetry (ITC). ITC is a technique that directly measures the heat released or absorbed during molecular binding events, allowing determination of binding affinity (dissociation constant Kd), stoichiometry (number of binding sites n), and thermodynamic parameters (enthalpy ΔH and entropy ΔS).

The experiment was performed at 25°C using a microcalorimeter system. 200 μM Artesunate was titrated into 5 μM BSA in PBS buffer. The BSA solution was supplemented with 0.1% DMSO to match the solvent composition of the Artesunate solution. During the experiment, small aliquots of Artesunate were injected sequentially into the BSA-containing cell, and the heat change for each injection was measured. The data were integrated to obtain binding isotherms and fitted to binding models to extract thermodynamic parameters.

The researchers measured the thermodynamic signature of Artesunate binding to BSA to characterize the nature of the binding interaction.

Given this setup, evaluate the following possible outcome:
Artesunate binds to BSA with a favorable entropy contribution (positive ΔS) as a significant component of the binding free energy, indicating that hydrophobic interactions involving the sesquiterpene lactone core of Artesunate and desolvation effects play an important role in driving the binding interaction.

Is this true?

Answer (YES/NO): NO